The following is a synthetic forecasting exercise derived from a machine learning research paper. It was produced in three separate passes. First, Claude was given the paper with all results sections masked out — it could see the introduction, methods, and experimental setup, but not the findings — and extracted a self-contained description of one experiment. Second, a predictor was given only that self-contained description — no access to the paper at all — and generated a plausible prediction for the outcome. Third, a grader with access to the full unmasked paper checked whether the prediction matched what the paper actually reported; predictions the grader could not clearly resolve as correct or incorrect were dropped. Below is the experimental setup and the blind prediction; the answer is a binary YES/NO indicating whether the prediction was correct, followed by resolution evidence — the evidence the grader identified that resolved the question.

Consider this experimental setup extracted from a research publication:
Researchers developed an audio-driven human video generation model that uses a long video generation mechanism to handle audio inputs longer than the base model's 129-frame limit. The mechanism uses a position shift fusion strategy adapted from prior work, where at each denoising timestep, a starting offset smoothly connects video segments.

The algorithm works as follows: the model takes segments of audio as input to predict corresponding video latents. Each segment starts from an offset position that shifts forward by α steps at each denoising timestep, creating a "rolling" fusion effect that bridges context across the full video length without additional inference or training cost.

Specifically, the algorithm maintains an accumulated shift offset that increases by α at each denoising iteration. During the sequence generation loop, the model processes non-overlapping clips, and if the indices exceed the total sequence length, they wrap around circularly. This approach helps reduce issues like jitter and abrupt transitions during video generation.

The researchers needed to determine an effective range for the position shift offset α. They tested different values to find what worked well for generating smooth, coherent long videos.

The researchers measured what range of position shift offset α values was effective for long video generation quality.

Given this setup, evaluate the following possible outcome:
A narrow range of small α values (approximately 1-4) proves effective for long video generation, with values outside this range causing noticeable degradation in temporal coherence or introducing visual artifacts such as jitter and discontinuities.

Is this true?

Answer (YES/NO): NO